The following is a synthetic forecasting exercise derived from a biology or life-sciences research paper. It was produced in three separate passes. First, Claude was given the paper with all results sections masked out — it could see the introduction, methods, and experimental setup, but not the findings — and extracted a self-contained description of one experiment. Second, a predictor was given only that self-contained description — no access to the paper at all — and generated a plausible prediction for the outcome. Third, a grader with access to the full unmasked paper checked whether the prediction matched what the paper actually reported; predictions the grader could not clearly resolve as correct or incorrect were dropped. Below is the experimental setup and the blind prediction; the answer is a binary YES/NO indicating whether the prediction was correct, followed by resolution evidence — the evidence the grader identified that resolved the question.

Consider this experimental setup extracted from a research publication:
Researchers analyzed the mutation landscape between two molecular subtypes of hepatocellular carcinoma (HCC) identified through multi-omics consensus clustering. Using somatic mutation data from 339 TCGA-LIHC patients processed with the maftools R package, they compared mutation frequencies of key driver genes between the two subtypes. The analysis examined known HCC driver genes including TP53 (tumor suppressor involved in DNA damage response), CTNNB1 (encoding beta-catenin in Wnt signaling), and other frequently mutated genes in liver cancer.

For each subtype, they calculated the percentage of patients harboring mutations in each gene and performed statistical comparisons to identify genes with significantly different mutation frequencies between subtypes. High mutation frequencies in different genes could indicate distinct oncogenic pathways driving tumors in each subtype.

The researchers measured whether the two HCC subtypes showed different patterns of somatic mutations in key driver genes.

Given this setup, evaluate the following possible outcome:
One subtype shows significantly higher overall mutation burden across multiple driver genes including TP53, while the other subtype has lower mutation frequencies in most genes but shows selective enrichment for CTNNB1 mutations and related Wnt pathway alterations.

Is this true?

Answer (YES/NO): NO